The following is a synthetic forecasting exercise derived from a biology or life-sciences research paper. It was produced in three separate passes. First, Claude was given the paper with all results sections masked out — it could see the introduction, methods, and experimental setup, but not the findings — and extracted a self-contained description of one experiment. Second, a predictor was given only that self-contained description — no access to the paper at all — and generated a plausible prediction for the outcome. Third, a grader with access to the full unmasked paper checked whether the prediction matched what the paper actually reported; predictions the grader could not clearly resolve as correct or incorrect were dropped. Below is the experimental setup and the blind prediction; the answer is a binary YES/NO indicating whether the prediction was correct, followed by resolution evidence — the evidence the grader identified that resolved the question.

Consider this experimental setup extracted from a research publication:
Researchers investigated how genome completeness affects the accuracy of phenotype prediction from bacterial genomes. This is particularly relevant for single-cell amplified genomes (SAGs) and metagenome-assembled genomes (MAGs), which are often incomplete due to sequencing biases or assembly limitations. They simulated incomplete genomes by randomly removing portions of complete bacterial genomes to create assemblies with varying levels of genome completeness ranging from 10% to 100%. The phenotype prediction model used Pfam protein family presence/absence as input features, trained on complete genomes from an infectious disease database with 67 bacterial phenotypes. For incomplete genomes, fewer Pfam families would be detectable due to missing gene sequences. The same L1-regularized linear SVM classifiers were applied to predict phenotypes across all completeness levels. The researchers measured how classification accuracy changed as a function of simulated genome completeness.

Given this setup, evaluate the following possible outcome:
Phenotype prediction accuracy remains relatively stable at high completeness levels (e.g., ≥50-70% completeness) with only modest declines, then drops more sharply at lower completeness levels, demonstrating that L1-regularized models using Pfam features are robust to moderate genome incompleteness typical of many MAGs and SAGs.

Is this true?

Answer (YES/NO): NO